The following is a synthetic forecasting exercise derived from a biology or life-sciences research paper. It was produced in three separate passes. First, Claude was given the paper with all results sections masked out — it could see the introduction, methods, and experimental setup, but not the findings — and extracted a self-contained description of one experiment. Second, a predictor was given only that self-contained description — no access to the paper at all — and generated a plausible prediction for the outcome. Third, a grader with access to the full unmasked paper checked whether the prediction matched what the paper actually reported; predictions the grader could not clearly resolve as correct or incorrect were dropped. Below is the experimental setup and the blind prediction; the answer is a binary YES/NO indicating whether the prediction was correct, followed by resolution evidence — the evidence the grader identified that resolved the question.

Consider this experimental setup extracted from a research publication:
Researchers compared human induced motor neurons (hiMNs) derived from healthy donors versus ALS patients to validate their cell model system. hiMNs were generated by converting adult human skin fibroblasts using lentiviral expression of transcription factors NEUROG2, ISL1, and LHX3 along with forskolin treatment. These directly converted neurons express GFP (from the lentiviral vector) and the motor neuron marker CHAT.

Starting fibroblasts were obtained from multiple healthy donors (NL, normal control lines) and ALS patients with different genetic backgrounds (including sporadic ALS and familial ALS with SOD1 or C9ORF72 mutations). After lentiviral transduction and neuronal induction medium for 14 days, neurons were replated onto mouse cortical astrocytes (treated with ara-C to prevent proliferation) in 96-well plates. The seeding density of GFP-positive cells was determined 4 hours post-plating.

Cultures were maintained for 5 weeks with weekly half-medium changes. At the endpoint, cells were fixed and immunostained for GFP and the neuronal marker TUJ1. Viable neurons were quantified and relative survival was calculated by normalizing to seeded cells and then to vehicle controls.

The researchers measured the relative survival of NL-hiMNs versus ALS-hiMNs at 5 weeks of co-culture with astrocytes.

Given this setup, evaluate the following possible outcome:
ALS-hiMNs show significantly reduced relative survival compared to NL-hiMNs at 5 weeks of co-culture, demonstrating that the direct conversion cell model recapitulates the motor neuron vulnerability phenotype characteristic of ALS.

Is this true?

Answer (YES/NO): YES